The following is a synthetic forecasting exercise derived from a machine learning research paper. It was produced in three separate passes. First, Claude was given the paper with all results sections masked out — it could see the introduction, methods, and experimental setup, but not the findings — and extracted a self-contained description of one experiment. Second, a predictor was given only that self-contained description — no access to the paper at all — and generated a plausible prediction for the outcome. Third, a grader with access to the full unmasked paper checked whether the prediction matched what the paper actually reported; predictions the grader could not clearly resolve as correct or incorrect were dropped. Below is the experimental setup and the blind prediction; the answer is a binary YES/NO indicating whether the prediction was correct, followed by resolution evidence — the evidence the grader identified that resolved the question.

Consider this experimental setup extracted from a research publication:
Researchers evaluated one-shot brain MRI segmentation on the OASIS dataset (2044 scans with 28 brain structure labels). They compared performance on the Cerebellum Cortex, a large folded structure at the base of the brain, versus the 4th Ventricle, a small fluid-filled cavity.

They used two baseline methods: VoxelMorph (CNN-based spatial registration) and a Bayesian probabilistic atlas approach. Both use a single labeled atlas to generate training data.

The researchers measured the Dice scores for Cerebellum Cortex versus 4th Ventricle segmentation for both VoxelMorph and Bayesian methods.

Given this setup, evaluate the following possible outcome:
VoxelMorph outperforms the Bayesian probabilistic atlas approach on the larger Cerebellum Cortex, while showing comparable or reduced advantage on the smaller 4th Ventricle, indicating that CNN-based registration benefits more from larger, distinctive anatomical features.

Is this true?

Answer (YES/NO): NO